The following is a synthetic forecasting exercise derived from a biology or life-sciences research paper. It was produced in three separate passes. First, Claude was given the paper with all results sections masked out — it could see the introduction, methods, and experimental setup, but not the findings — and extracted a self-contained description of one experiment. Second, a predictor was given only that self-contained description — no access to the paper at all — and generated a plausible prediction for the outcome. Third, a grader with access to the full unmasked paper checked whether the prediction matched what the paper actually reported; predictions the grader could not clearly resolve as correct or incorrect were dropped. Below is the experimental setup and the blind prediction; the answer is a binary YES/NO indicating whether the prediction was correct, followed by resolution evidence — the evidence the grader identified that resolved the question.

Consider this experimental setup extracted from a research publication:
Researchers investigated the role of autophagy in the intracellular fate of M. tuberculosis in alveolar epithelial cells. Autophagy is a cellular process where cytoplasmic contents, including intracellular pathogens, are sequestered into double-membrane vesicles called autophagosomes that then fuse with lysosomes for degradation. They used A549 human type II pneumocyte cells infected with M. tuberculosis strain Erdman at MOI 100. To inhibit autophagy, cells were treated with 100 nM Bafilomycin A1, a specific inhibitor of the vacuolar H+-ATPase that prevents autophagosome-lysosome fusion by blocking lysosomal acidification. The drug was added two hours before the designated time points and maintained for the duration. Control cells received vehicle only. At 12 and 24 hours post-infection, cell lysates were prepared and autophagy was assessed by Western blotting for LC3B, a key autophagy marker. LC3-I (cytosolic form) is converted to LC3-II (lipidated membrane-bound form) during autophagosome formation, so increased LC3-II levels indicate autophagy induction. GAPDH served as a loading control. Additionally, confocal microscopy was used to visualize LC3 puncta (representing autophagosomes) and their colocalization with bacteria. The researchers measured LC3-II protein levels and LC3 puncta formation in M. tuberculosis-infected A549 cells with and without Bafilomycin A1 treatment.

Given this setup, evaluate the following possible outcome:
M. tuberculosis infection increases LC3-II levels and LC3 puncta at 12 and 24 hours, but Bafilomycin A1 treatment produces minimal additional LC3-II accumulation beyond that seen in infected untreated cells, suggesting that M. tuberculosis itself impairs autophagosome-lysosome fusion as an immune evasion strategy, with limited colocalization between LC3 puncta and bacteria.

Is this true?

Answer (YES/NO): NO